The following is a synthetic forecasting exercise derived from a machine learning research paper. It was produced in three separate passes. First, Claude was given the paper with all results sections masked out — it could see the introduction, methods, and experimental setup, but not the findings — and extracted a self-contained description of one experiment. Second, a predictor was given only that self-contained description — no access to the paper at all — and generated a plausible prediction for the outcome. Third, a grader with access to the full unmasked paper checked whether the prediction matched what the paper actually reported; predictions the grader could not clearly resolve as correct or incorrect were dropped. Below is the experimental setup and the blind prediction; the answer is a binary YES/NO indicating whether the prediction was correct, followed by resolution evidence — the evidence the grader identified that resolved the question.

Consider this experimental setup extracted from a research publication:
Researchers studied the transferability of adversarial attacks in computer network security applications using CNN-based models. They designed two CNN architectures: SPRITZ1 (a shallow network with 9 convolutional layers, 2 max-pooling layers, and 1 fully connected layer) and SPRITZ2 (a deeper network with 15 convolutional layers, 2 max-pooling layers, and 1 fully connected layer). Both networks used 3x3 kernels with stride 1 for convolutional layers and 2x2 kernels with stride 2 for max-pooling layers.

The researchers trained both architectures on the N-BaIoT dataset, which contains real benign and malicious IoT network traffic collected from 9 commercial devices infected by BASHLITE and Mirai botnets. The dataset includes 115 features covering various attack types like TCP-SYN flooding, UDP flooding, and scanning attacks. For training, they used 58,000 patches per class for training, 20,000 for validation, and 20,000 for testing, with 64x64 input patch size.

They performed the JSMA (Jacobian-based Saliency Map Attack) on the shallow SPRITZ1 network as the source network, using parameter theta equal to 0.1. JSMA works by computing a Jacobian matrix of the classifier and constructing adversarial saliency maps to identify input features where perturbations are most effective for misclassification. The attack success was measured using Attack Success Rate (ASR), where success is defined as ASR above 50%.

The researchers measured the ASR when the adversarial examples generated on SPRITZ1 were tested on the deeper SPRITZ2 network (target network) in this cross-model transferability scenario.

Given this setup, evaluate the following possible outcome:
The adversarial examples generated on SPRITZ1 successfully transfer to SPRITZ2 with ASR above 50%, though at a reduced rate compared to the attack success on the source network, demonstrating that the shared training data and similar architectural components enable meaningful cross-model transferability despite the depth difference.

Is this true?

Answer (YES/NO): NO